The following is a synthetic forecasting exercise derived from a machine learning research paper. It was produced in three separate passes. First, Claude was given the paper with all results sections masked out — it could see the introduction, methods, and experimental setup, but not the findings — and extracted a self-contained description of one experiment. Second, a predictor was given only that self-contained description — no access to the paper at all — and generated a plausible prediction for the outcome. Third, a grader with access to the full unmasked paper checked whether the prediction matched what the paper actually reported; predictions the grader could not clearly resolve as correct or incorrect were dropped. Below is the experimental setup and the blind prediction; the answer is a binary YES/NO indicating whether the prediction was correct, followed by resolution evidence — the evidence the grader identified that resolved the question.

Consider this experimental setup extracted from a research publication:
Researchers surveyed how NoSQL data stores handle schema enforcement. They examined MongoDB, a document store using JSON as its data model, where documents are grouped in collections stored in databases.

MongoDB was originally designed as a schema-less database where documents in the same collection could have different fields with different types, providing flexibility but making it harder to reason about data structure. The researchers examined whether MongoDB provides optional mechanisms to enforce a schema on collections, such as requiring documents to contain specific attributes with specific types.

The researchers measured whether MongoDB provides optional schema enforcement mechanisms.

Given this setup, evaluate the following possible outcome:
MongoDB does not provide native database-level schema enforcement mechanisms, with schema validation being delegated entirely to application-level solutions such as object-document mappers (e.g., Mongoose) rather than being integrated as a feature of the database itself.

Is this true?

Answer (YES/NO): NO